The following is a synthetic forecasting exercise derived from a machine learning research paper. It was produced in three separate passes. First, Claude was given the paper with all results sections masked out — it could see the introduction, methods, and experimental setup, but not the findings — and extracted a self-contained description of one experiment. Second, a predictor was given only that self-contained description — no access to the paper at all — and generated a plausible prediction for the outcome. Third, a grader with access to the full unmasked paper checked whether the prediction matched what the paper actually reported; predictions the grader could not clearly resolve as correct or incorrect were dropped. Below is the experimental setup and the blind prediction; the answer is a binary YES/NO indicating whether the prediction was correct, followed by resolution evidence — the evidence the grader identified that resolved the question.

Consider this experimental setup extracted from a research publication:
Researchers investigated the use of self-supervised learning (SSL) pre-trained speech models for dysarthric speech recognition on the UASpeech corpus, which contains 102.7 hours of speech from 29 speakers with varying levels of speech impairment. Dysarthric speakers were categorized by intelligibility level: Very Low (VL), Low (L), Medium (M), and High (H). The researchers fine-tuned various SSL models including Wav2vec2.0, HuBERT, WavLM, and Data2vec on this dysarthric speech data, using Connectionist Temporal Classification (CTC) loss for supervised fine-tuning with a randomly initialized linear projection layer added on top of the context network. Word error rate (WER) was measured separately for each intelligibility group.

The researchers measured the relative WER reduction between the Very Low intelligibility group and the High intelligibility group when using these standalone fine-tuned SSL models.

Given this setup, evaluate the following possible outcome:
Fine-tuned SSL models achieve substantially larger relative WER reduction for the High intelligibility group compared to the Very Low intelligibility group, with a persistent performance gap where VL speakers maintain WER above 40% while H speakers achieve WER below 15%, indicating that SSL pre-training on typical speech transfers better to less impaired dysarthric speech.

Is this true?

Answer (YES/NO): YES